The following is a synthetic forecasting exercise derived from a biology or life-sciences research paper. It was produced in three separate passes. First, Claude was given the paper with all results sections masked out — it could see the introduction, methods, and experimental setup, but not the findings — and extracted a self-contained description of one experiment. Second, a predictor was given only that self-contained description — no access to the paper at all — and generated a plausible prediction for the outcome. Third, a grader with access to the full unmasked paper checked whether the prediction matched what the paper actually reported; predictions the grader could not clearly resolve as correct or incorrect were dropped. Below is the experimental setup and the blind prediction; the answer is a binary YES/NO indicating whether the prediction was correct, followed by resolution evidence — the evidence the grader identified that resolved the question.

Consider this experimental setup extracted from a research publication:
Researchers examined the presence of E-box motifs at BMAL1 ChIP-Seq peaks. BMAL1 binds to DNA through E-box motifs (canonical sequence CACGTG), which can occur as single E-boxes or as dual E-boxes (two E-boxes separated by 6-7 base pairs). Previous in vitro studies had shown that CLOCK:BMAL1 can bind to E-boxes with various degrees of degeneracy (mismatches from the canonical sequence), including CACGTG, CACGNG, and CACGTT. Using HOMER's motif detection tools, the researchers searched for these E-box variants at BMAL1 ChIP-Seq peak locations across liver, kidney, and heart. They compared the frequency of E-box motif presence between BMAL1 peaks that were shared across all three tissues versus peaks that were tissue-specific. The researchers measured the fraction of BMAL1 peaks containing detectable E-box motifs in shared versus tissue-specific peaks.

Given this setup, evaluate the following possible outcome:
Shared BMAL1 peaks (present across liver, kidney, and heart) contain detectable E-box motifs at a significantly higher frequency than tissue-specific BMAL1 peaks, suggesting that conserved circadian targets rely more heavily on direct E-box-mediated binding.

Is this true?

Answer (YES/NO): YES